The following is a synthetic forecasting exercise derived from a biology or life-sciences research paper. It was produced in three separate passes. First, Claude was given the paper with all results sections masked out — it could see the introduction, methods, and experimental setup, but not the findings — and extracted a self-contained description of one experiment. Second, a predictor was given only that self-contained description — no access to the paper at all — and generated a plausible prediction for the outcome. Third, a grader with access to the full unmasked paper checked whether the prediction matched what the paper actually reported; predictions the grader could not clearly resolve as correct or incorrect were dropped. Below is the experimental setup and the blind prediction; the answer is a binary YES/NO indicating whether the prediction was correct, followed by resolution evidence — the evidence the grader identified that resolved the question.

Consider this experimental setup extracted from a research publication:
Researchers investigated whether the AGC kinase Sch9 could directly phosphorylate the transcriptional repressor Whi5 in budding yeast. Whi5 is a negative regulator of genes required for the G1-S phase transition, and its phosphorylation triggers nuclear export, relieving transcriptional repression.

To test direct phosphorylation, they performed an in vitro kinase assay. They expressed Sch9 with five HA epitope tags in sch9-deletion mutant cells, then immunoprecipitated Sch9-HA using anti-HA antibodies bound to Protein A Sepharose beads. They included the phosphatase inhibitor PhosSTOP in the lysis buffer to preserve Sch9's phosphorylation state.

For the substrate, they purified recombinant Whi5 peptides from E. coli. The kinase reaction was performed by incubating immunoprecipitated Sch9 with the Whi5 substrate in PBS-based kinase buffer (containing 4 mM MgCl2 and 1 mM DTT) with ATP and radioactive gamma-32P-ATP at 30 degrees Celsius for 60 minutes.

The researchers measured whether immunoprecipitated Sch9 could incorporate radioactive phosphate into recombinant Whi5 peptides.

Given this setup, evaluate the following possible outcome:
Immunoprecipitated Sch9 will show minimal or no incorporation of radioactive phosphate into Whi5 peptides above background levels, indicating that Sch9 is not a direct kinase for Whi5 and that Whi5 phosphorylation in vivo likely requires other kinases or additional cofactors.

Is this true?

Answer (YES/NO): NO